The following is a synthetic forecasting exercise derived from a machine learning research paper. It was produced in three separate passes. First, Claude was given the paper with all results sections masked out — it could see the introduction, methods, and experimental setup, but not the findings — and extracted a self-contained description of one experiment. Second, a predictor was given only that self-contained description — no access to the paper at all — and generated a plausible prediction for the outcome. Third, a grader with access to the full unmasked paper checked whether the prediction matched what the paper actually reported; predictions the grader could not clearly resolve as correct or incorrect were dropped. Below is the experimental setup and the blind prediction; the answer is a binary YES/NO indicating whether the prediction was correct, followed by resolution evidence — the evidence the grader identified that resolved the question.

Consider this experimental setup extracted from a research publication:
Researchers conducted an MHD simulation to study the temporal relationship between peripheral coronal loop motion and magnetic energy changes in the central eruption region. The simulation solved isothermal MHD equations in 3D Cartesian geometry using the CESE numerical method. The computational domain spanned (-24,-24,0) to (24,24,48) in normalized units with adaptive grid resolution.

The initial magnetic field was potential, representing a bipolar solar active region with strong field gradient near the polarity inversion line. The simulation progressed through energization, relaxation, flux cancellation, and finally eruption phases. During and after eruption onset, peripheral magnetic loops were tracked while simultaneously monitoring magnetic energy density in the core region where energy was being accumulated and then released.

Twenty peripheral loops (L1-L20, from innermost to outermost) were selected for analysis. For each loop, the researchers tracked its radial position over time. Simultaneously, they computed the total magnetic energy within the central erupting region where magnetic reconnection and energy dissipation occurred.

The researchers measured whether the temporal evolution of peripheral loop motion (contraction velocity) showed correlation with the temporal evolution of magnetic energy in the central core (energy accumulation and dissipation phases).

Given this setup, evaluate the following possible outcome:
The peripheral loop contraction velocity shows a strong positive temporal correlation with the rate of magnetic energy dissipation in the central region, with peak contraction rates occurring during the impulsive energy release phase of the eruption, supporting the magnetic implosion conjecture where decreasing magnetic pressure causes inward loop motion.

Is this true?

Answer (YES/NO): YES